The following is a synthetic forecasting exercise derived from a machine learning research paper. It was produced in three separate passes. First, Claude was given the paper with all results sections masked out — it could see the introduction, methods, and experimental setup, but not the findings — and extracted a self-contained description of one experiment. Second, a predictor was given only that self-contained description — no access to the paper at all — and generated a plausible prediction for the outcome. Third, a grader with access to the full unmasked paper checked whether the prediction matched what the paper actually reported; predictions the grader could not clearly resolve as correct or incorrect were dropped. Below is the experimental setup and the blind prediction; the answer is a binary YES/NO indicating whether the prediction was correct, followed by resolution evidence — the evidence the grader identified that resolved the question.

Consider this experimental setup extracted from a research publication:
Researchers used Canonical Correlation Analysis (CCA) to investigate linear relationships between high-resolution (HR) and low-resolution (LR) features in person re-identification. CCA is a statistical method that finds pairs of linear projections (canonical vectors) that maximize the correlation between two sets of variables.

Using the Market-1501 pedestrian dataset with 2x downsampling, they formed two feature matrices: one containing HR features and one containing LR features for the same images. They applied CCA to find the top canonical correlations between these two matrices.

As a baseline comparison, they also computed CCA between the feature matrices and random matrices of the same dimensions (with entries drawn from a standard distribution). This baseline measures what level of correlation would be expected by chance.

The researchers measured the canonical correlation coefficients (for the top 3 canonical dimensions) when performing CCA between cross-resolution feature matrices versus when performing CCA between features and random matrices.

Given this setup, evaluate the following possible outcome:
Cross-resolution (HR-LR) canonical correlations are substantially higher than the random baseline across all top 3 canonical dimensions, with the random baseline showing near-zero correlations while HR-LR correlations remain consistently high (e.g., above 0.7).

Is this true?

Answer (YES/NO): NO